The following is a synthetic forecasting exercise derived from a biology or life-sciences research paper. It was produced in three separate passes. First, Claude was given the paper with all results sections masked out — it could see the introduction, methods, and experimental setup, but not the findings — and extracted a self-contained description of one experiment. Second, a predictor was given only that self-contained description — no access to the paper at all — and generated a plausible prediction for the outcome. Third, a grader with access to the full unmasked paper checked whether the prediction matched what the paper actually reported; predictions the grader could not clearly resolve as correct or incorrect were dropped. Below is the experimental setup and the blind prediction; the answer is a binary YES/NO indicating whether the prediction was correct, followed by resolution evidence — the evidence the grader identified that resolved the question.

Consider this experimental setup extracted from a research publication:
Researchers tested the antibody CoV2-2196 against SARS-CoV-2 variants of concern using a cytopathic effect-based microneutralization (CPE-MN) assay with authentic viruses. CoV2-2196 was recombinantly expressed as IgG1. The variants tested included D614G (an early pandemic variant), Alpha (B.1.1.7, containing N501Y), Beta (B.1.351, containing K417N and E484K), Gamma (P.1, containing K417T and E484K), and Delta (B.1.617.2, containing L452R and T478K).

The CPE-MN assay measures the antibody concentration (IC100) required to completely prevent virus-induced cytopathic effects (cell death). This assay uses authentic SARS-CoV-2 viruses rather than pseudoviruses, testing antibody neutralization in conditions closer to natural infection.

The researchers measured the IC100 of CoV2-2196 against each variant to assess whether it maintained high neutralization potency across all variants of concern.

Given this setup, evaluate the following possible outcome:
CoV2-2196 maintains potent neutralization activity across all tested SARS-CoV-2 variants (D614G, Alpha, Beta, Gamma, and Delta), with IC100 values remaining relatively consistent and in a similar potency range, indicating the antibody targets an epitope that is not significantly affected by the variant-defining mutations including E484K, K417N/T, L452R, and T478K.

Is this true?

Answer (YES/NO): YES